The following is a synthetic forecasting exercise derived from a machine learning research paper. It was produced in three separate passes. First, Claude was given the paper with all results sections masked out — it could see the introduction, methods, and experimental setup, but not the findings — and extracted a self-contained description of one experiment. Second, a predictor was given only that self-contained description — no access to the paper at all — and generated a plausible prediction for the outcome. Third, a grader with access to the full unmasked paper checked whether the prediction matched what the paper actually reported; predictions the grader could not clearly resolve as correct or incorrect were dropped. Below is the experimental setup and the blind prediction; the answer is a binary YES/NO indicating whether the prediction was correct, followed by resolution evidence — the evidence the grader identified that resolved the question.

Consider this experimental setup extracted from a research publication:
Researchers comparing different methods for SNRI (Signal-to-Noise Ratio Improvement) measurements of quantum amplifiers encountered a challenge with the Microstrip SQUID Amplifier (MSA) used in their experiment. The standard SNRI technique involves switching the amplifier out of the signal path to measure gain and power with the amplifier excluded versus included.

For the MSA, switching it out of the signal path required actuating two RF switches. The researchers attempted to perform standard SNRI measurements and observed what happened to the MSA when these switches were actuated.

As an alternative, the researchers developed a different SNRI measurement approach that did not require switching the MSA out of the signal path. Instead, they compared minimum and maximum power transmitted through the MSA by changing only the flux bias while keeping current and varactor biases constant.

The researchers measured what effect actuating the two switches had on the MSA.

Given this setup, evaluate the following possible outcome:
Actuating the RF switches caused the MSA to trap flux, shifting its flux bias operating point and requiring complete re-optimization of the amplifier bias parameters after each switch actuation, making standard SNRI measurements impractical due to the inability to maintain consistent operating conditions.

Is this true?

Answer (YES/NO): NO